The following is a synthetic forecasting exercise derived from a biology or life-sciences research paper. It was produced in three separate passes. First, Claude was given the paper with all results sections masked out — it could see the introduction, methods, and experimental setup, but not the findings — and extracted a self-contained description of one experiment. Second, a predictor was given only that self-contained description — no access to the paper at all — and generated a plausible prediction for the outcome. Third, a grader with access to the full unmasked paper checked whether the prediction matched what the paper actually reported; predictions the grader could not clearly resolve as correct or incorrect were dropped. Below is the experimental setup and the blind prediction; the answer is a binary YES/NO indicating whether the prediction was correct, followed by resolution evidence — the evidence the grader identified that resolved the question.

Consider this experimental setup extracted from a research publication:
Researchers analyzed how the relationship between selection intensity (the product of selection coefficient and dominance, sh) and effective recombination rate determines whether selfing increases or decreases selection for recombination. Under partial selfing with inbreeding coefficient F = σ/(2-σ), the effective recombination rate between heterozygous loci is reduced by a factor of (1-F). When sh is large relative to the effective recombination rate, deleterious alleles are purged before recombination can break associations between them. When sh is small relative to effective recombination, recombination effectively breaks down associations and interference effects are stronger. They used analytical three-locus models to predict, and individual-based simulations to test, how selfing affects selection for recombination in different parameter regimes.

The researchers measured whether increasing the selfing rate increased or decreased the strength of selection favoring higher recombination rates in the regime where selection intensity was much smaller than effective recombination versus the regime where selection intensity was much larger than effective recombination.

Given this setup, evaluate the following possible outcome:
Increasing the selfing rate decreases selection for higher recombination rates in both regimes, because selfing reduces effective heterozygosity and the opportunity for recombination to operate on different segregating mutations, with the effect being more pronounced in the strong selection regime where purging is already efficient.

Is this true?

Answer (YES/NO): NO